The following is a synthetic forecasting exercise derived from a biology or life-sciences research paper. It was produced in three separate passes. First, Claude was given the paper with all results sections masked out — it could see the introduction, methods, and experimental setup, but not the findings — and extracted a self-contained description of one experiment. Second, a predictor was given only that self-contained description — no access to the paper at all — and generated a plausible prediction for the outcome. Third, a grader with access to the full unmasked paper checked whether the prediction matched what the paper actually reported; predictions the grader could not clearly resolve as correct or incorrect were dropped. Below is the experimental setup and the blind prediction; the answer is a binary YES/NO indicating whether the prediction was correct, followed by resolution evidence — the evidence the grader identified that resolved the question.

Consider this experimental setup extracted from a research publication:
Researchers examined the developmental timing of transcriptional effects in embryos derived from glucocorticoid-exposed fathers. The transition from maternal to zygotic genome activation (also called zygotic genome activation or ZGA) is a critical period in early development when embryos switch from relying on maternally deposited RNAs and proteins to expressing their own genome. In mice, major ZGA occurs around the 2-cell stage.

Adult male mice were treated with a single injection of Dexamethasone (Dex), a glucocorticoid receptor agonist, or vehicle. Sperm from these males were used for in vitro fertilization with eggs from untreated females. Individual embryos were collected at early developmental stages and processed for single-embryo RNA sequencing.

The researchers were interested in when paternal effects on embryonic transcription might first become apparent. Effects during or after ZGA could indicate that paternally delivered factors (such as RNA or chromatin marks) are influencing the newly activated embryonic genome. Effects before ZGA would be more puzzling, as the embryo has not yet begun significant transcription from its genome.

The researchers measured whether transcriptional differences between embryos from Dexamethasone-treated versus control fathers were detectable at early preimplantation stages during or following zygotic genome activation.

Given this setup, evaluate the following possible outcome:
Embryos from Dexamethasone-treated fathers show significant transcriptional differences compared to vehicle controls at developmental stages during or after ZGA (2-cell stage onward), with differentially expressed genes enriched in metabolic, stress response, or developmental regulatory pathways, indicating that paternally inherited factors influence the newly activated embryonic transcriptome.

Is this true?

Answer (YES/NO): YES